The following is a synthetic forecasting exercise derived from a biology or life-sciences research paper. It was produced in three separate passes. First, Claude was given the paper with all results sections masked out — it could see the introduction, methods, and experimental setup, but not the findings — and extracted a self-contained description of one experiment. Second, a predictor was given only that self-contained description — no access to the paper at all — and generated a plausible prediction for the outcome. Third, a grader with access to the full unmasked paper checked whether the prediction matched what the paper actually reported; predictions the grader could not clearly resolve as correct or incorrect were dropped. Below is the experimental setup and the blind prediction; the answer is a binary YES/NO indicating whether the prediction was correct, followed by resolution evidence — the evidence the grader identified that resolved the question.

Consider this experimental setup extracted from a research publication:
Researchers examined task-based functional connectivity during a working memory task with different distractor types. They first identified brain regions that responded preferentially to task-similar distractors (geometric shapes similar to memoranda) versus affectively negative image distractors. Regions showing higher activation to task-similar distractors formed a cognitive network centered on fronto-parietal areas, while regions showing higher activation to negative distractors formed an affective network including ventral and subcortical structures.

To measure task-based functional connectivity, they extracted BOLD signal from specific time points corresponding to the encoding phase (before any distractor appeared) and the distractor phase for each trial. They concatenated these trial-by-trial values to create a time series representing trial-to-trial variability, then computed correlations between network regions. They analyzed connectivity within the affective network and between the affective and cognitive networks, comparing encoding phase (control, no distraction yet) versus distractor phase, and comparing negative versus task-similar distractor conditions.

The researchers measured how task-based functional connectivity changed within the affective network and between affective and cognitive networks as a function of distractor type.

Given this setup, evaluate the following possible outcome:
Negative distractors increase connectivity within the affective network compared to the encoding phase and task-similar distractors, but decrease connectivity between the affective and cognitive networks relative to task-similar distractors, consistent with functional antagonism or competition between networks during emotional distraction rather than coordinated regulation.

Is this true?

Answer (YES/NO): YES